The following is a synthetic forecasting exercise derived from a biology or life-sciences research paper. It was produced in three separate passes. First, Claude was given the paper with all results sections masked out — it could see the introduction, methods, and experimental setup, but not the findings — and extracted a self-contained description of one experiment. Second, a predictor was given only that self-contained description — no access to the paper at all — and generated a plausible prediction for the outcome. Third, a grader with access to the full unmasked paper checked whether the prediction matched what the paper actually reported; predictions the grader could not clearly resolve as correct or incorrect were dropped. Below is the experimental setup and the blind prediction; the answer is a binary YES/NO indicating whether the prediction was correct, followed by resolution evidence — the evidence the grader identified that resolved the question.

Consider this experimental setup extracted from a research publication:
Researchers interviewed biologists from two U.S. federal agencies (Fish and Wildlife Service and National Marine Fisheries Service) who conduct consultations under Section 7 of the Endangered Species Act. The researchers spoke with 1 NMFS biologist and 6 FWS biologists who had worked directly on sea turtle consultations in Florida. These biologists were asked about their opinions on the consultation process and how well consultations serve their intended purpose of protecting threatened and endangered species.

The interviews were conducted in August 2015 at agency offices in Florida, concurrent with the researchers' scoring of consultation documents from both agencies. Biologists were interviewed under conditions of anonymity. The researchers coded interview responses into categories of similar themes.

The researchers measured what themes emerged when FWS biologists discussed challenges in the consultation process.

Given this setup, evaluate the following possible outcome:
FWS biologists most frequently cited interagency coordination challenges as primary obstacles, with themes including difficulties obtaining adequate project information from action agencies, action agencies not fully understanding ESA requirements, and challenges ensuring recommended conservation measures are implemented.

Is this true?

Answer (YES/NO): NO